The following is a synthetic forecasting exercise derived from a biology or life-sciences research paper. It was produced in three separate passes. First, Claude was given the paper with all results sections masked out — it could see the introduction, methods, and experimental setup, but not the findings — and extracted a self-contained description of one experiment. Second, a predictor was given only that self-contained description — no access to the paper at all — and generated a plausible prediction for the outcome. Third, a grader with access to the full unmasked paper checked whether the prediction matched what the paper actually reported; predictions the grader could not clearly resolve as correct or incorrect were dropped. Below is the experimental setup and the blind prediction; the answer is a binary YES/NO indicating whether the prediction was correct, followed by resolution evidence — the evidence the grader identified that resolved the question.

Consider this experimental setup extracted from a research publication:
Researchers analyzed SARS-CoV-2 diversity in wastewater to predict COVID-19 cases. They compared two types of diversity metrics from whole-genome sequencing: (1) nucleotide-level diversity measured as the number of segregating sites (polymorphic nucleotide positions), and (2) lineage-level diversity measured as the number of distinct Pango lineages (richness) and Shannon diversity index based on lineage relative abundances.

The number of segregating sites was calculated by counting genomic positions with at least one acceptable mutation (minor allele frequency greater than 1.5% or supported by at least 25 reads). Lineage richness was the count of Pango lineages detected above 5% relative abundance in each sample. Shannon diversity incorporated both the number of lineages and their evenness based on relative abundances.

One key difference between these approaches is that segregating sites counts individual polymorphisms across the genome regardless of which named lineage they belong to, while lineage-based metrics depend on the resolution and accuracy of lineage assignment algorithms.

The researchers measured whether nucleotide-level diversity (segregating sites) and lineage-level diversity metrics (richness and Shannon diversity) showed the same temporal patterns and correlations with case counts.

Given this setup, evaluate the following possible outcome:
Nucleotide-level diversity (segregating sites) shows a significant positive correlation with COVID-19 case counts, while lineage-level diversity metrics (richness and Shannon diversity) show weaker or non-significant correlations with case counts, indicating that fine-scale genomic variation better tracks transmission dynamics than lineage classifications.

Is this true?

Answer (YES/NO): YES